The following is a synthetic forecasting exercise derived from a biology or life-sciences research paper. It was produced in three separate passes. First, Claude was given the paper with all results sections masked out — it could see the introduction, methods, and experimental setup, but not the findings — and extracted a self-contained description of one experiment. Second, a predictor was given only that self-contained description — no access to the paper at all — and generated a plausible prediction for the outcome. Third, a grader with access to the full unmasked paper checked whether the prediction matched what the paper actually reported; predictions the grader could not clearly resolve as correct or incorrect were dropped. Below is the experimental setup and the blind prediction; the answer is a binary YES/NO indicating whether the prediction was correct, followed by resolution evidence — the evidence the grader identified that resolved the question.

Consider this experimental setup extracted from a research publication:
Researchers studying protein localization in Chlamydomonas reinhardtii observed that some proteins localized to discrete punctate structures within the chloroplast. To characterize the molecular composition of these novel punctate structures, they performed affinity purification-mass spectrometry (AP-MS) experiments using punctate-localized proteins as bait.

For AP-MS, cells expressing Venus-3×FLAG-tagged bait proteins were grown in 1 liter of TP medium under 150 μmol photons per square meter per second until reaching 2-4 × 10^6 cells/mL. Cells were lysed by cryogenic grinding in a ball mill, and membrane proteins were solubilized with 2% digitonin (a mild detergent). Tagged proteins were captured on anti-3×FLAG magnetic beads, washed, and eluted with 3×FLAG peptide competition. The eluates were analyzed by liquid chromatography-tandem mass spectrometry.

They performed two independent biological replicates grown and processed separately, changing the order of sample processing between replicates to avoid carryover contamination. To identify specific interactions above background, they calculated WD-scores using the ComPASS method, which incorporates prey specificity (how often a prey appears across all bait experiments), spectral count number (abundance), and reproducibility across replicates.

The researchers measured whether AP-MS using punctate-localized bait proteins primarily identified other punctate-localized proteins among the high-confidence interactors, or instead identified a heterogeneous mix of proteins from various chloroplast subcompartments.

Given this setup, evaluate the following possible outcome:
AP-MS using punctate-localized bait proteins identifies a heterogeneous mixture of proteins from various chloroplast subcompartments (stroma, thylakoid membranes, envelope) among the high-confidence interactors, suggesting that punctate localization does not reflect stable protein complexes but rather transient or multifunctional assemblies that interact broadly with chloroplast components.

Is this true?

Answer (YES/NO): NO